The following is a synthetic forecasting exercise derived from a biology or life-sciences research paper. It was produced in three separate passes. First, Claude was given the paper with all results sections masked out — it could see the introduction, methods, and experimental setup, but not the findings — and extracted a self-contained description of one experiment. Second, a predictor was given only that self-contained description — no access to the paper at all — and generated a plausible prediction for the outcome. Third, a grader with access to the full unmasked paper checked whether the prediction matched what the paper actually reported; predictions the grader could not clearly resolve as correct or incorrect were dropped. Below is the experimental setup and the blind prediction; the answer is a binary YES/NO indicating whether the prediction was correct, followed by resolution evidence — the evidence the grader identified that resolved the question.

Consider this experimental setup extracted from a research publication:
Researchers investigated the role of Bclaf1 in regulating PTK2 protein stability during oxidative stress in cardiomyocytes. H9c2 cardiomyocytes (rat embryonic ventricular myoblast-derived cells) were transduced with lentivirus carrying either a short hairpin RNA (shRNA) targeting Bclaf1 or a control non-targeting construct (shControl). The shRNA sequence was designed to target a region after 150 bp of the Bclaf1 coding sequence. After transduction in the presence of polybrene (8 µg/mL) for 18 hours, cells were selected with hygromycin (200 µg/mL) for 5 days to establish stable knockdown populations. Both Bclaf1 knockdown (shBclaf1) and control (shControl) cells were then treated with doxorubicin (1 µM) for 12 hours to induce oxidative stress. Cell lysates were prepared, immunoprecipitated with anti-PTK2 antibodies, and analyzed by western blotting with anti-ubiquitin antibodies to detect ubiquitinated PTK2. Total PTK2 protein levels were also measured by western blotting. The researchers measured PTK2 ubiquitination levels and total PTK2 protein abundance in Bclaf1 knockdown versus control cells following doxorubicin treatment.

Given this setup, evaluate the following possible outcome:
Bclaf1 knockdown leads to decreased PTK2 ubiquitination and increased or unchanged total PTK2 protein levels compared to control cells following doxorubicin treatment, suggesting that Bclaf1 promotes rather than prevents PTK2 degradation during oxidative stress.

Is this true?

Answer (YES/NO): NO